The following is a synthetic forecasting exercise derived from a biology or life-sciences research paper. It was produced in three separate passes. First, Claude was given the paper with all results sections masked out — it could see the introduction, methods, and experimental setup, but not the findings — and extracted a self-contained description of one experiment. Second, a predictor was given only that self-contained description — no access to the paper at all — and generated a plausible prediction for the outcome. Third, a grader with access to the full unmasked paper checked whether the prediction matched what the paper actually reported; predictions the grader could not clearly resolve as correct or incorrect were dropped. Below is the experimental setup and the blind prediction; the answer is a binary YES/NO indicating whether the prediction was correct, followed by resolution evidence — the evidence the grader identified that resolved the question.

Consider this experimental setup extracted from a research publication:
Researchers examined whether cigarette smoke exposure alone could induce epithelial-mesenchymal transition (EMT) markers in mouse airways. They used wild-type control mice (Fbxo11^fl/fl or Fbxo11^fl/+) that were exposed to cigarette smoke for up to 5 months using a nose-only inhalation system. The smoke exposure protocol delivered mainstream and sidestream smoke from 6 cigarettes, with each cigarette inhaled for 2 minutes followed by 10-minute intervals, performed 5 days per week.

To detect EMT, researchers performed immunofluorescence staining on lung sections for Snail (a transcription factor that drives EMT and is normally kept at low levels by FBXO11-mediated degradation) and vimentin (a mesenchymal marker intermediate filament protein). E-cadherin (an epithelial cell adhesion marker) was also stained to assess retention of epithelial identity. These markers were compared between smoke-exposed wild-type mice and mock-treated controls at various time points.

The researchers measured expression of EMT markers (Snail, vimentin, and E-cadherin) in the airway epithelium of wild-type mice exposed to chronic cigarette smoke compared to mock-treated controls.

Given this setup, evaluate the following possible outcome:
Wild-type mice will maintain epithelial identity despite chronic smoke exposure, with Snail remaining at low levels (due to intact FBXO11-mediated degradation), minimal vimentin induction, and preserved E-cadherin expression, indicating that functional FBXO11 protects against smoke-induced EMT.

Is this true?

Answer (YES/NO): NO